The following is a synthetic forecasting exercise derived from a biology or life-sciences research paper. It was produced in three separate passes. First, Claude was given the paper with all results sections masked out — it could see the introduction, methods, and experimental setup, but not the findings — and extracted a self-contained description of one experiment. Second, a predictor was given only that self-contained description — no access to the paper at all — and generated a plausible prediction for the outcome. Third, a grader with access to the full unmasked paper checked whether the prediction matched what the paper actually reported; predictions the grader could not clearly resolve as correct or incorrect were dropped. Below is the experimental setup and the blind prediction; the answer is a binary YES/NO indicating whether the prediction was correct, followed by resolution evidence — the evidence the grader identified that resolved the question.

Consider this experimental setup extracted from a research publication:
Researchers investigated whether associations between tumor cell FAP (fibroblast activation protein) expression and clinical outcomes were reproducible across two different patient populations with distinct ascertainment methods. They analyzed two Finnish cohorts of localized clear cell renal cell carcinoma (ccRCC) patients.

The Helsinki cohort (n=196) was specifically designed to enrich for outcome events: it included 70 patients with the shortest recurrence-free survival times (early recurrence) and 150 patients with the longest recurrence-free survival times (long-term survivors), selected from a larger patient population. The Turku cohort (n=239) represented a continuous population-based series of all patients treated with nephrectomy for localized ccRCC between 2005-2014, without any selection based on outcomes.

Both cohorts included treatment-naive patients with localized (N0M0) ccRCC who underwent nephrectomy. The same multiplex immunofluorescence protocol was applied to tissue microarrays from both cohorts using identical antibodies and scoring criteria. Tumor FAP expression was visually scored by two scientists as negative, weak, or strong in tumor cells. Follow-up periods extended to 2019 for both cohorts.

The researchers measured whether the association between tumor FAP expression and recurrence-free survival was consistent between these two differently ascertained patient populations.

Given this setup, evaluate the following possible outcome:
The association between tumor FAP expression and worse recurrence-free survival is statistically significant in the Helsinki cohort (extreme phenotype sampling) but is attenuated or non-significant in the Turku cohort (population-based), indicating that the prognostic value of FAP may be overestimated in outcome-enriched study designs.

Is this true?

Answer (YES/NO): NO